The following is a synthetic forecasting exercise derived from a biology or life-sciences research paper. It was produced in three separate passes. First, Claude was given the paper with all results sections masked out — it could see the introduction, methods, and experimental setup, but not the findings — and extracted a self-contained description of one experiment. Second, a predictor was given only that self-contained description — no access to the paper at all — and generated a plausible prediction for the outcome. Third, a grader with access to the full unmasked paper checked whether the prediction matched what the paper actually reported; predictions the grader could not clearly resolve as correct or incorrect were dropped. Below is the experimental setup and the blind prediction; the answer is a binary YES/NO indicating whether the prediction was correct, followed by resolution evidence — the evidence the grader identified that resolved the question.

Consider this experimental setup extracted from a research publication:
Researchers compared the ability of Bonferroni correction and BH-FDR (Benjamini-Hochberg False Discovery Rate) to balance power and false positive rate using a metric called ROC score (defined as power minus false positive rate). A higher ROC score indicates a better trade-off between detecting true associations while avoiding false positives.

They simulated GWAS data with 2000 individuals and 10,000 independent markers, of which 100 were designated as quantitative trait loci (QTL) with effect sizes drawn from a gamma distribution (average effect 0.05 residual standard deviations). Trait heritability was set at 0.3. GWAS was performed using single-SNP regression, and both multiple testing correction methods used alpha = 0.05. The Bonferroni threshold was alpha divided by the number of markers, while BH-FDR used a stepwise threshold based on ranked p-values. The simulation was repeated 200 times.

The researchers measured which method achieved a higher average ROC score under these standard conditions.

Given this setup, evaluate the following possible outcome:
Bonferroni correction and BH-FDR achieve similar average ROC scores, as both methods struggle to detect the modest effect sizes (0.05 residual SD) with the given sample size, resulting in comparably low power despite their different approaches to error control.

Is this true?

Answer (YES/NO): NO